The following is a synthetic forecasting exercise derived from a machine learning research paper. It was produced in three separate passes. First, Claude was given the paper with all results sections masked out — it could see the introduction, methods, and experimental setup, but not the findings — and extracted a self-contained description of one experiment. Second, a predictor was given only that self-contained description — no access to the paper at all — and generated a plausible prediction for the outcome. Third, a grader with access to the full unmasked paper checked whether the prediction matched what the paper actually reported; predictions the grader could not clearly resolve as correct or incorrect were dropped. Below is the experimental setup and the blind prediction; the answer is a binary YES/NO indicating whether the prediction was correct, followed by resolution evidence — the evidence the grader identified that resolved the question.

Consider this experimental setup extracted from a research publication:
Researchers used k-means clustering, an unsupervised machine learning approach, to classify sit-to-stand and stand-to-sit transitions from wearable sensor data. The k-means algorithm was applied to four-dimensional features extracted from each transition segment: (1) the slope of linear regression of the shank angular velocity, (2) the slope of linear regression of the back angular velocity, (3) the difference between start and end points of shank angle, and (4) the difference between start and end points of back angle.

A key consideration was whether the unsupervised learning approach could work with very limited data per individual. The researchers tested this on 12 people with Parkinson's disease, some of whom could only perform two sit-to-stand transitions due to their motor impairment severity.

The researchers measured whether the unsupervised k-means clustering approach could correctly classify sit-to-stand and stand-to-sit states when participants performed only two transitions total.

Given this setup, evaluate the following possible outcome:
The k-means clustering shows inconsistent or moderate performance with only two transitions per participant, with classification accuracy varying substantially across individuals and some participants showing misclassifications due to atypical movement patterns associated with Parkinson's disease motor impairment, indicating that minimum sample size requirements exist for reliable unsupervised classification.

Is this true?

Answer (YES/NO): NO